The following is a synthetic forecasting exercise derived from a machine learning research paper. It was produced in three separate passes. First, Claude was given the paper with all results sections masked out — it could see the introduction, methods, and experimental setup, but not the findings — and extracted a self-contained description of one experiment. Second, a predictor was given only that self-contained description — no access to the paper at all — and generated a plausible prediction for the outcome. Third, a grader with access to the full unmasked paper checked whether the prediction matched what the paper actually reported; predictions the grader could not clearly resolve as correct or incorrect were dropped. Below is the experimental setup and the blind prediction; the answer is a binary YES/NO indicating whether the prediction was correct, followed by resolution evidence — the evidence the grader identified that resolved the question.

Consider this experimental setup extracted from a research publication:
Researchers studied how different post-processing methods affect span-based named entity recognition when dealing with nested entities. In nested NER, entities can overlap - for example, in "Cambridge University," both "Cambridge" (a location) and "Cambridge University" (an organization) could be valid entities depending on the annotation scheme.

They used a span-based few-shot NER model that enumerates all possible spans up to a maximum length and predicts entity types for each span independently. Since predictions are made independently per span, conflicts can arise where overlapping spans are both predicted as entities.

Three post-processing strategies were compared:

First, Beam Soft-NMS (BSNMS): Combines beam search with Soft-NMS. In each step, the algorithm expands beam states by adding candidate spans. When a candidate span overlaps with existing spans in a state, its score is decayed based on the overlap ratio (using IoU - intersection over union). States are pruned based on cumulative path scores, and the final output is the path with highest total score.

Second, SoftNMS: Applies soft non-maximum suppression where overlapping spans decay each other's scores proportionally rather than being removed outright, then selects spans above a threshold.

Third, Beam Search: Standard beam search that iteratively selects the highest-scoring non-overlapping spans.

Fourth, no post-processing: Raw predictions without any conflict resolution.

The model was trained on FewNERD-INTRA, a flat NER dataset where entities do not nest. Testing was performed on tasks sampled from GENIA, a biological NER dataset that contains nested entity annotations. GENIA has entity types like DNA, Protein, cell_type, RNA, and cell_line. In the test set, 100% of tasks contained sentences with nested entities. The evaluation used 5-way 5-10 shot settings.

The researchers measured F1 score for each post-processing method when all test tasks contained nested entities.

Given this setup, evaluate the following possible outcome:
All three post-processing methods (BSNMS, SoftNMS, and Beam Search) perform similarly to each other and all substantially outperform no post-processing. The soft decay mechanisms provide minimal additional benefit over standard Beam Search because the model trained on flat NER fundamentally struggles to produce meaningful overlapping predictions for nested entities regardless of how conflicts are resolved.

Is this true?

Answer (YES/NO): NO